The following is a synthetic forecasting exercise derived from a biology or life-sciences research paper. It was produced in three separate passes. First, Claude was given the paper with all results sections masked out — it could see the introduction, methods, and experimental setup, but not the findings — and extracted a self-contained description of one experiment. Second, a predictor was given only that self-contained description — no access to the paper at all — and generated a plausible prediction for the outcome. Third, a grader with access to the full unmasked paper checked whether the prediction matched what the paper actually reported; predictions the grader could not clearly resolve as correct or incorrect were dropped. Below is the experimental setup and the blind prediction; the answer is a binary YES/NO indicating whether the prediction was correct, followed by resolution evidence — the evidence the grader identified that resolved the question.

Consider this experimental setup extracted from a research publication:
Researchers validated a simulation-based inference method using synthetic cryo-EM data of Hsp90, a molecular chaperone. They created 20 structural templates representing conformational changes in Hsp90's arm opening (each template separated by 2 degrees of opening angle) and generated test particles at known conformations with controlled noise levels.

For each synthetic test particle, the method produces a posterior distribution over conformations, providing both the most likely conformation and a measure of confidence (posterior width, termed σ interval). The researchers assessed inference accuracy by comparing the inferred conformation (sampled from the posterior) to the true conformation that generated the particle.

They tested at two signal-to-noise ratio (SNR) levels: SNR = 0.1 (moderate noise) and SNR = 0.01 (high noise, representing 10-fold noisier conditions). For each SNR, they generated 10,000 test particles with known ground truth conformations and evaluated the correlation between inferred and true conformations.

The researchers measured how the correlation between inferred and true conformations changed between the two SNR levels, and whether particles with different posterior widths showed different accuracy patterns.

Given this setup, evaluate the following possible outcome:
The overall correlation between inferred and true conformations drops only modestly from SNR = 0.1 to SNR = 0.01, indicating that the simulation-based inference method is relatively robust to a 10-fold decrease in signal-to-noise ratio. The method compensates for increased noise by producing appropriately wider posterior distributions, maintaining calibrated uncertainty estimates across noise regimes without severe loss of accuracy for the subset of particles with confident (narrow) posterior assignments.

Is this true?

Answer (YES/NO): YES